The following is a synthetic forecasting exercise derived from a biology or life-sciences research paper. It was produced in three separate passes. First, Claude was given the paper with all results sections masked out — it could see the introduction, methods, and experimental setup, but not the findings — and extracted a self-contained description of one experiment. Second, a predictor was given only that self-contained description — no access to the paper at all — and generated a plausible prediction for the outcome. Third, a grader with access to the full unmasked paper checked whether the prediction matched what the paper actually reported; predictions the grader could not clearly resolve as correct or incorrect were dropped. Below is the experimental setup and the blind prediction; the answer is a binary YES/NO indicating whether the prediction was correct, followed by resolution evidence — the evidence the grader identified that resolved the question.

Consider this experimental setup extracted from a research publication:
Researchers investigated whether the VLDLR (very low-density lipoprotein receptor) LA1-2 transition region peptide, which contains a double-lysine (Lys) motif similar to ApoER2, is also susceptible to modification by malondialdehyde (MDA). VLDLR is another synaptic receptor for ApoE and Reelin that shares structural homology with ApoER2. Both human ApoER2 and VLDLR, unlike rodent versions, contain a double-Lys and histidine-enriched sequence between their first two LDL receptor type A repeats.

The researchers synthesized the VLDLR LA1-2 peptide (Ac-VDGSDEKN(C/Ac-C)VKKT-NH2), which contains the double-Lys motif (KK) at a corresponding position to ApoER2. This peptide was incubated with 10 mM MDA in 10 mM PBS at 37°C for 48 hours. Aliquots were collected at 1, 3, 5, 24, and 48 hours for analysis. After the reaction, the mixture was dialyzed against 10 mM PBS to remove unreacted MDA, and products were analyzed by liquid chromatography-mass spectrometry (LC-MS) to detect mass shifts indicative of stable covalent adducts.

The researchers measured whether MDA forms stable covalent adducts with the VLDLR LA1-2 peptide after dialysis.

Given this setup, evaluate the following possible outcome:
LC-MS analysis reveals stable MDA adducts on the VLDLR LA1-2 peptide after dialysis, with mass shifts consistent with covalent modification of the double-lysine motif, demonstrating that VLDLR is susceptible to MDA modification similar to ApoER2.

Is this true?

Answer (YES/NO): YES